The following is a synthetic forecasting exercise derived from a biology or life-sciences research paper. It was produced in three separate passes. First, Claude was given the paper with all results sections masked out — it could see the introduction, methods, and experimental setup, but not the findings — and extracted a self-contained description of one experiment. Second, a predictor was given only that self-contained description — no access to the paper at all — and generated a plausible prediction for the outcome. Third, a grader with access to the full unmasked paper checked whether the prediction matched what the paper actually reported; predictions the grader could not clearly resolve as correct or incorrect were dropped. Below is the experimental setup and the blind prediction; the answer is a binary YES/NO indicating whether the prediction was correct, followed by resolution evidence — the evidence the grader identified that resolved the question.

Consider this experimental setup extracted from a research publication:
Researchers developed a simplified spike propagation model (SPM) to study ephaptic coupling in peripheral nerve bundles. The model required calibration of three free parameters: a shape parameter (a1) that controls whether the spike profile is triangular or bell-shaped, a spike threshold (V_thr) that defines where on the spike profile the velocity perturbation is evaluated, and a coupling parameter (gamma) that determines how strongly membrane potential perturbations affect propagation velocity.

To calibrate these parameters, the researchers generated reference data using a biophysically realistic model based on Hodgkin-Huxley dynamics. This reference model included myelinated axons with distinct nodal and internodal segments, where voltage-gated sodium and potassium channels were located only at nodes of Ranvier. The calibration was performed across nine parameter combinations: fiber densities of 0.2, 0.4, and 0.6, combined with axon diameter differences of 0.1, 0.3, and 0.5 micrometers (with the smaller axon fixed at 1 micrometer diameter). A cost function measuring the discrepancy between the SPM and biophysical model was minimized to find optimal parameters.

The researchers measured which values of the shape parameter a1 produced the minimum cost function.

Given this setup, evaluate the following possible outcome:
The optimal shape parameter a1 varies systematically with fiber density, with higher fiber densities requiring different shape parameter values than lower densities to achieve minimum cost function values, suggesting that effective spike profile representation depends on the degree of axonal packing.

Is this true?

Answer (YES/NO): NO